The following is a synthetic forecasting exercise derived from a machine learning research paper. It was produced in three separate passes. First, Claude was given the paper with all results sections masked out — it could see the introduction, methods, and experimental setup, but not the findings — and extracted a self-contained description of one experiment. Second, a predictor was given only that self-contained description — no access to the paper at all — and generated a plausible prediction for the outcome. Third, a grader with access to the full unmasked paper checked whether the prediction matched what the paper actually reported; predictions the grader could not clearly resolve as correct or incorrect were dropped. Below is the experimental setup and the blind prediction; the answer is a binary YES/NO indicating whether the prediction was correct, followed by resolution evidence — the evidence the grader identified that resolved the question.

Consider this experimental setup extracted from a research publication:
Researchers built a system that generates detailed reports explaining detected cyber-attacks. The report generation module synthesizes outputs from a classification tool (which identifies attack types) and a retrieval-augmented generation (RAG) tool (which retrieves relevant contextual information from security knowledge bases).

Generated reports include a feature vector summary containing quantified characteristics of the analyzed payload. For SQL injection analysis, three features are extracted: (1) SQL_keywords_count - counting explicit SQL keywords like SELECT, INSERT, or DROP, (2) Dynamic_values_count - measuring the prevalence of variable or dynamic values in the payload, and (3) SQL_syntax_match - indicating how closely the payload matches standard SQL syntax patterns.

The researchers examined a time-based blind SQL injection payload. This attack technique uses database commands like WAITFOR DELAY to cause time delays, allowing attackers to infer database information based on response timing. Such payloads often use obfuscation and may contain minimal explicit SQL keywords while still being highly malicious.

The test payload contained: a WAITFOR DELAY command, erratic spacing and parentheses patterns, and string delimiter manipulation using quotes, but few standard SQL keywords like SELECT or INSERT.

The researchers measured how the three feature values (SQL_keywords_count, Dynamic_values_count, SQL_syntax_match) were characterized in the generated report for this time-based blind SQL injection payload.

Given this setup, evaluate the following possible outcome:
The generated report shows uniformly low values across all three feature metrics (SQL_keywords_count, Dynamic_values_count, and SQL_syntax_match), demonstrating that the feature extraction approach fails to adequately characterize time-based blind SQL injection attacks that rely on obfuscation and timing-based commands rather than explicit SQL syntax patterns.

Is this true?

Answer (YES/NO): NO